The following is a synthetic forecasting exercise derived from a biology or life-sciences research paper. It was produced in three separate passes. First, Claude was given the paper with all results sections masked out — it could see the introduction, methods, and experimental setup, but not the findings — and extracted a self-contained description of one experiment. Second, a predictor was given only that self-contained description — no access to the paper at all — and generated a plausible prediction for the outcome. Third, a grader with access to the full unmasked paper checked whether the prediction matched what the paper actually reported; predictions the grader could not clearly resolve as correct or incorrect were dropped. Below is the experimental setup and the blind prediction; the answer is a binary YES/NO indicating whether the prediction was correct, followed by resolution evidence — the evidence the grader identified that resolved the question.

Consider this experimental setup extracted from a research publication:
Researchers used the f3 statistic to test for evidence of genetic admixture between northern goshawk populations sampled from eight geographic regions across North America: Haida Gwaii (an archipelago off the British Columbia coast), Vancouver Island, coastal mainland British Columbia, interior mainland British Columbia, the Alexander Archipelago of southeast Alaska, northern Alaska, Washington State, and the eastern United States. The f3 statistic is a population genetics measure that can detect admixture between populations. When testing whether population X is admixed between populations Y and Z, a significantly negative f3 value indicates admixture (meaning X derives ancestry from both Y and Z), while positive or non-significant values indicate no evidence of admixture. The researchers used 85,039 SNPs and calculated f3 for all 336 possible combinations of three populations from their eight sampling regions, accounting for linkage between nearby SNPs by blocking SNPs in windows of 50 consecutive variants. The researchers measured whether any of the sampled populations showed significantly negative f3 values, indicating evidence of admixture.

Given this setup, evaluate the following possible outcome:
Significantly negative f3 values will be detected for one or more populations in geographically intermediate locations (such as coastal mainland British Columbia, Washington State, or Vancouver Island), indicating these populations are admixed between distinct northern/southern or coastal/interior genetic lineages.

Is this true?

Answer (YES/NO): NO